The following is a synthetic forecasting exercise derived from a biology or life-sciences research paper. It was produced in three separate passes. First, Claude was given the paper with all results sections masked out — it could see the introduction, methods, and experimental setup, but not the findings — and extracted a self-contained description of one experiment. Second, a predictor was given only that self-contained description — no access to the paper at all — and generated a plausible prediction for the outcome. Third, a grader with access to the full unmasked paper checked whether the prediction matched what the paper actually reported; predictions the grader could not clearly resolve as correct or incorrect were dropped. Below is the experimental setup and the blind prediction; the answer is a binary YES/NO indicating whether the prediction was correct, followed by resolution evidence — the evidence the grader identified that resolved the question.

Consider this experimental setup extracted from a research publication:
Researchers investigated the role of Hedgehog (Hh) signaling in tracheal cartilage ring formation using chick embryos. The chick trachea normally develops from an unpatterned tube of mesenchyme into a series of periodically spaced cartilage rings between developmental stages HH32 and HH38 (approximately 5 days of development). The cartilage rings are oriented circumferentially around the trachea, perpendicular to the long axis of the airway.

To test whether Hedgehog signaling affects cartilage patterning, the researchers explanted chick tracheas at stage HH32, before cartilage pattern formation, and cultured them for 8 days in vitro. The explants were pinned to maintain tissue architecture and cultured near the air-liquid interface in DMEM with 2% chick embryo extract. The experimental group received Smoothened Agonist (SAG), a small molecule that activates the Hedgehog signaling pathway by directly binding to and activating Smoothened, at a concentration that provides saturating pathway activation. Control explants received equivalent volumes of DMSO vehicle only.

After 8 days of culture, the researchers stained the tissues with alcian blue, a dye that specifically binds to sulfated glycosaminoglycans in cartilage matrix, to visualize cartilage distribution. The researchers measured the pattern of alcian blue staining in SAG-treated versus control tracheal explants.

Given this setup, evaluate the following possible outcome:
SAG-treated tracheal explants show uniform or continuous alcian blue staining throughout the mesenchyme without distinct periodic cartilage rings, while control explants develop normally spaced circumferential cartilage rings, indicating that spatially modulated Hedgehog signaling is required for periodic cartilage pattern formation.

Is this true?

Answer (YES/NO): YES